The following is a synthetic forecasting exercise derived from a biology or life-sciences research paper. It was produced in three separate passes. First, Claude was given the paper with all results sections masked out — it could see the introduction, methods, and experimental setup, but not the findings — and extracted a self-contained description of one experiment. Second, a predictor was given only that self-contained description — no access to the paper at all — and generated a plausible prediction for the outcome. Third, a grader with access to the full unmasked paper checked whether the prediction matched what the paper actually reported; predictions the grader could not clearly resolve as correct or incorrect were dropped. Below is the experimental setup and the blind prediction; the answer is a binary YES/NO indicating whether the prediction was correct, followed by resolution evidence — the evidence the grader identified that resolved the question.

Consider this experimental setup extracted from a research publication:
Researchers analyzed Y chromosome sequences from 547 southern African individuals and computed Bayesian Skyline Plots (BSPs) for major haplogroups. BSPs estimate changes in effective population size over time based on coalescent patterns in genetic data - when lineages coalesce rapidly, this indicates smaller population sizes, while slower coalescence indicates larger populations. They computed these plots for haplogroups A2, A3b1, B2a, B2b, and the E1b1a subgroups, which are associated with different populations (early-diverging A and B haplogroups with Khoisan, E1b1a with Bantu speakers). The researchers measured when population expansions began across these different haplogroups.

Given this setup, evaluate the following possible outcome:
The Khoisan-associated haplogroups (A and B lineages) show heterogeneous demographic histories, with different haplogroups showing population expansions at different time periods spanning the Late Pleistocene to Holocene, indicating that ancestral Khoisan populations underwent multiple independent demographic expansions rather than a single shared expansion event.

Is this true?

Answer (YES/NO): NO